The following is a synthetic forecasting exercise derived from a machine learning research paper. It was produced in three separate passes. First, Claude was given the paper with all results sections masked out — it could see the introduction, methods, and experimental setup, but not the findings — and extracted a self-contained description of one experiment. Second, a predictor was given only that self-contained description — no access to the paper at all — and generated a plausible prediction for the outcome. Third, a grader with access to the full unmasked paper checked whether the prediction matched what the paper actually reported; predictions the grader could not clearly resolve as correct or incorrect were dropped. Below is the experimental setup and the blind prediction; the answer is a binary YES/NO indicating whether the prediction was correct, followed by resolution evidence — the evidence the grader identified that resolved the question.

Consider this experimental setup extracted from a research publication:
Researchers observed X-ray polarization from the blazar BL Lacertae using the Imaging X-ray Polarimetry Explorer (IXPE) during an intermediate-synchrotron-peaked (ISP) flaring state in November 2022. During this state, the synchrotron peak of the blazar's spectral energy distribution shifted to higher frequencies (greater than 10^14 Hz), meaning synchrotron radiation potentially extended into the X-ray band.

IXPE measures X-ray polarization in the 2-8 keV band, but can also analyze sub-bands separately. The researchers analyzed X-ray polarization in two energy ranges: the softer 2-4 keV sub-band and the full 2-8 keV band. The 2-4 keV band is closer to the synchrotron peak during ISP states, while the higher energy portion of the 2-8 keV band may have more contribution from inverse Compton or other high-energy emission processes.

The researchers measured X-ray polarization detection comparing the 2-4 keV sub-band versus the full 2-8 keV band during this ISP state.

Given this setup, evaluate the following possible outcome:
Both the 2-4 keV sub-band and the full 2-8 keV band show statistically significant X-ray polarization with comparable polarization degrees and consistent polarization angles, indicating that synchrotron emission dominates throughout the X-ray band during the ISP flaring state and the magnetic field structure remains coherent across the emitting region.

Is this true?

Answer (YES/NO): NO